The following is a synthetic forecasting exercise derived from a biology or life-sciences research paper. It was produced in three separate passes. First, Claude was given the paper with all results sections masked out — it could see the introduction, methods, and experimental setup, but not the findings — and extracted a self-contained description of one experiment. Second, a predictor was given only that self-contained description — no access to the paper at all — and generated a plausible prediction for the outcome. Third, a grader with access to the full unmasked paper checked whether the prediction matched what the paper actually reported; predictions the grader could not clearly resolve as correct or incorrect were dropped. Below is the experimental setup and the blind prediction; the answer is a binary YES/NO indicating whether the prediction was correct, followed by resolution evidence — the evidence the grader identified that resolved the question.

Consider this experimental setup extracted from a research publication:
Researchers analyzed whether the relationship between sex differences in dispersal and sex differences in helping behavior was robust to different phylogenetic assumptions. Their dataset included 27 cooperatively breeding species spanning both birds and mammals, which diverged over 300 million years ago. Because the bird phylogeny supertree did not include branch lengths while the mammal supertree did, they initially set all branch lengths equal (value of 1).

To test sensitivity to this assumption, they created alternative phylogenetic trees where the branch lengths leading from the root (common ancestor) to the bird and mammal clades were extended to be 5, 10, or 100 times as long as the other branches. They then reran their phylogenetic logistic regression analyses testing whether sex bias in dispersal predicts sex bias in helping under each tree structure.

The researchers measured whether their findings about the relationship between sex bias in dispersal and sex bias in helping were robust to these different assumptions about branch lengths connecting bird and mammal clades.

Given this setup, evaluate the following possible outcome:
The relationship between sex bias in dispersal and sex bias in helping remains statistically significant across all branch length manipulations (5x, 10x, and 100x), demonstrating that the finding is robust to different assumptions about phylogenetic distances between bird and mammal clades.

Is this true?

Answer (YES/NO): YES